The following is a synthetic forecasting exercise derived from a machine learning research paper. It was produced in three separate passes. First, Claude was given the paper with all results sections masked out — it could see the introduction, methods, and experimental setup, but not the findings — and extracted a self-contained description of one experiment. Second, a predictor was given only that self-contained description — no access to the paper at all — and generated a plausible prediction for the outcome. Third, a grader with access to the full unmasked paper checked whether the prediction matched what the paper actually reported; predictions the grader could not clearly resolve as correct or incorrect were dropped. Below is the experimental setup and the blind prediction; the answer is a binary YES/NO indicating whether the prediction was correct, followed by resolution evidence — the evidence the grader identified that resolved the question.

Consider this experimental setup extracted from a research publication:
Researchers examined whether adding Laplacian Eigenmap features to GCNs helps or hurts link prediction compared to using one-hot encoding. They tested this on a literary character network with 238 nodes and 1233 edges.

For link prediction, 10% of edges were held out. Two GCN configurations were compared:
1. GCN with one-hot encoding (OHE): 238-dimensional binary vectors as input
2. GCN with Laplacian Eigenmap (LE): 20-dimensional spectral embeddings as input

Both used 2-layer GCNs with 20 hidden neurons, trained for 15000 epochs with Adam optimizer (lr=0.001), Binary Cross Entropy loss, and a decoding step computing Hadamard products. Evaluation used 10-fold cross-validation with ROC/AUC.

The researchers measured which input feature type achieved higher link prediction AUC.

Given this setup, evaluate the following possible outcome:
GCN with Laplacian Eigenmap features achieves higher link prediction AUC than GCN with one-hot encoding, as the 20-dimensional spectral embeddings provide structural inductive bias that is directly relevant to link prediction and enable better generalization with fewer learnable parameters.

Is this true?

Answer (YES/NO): YES